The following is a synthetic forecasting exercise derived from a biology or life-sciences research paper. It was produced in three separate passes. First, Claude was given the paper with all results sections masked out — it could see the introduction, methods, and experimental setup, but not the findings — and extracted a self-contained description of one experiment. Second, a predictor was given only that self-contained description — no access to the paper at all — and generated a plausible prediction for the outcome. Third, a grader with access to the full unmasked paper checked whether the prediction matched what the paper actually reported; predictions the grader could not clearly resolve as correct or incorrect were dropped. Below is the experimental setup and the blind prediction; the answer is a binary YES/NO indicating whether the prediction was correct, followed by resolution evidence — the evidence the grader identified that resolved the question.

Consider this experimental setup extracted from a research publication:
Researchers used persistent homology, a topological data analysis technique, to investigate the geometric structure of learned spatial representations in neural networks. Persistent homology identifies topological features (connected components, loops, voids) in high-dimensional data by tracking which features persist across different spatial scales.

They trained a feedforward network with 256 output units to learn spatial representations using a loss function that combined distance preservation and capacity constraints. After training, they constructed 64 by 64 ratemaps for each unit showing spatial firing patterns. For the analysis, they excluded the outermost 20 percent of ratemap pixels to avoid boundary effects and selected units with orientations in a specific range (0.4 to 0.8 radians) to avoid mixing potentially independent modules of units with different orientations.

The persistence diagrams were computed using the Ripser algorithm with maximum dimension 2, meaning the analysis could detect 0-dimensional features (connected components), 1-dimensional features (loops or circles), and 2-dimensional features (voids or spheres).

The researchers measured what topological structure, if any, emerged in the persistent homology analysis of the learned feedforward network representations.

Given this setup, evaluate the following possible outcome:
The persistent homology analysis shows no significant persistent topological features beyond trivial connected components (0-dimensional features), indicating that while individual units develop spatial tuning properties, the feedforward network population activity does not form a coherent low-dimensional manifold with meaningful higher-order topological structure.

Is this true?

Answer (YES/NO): NO